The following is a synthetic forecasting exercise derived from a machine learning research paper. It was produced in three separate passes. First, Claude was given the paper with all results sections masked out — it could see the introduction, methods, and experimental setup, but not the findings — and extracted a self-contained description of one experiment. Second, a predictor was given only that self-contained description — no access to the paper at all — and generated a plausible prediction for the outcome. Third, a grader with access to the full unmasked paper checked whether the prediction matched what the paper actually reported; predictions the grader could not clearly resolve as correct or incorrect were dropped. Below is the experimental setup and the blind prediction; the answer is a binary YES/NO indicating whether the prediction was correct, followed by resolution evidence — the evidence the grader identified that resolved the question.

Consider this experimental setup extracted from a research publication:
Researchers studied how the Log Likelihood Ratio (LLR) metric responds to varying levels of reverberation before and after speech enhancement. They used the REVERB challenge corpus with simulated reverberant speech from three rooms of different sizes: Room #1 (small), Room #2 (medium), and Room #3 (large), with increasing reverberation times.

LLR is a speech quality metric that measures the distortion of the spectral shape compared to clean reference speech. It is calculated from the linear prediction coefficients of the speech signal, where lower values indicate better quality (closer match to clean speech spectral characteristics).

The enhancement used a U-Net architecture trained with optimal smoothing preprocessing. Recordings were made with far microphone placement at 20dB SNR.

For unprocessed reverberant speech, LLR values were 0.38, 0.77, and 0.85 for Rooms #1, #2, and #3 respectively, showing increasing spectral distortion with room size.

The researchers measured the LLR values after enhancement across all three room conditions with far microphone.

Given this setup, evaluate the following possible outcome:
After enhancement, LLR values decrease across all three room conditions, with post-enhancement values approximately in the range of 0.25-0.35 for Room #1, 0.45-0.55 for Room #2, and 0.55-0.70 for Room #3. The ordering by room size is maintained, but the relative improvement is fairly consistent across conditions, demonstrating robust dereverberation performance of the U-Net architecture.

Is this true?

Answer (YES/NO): NO